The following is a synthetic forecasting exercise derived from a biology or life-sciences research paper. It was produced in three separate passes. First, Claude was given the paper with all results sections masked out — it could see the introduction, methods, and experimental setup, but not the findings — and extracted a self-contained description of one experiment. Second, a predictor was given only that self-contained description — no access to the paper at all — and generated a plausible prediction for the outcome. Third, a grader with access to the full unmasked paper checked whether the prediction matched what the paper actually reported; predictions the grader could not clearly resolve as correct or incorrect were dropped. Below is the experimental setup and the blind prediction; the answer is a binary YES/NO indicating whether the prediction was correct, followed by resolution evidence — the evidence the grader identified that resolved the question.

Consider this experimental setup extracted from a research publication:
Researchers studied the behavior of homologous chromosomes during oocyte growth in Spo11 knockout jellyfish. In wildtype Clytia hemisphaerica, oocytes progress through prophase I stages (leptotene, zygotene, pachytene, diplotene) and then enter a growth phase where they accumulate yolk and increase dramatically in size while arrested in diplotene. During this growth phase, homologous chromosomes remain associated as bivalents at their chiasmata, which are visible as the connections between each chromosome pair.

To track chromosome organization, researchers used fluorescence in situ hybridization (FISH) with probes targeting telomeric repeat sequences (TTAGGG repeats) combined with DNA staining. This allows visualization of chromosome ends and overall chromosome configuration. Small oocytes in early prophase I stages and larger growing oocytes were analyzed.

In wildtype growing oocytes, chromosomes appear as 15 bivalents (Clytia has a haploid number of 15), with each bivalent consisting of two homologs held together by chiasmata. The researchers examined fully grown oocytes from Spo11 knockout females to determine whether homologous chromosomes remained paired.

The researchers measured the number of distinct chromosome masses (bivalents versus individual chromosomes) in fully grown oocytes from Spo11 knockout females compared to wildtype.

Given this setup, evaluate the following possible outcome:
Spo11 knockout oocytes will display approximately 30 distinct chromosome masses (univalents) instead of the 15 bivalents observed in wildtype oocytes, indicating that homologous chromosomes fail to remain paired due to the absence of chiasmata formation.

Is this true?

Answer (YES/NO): YES